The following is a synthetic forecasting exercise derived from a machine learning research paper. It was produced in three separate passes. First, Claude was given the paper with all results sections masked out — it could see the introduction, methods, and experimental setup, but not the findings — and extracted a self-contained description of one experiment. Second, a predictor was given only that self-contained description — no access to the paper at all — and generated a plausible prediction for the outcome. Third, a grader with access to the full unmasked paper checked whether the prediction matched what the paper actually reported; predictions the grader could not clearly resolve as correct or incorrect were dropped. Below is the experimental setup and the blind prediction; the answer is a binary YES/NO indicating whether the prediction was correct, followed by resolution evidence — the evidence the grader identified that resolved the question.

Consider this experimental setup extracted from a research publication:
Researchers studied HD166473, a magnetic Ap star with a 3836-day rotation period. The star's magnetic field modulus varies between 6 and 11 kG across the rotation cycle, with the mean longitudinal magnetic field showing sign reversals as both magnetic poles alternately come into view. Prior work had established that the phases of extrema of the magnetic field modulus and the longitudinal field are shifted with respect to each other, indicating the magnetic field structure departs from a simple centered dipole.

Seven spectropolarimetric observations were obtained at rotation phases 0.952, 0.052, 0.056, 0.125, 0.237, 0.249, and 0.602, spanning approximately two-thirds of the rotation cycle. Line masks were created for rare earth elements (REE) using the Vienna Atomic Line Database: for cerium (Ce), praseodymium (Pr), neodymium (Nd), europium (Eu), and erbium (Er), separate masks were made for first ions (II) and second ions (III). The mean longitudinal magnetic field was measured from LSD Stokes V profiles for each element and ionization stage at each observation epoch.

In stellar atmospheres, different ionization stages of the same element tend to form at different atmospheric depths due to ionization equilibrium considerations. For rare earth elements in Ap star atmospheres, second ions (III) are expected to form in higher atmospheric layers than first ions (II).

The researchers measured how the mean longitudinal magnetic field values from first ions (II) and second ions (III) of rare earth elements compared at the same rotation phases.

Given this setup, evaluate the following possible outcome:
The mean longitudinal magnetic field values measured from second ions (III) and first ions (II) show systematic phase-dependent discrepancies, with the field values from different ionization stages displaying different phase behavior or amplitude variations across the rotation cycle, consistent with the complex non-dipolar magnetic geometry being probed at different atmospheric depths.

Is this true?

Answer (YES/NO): YES